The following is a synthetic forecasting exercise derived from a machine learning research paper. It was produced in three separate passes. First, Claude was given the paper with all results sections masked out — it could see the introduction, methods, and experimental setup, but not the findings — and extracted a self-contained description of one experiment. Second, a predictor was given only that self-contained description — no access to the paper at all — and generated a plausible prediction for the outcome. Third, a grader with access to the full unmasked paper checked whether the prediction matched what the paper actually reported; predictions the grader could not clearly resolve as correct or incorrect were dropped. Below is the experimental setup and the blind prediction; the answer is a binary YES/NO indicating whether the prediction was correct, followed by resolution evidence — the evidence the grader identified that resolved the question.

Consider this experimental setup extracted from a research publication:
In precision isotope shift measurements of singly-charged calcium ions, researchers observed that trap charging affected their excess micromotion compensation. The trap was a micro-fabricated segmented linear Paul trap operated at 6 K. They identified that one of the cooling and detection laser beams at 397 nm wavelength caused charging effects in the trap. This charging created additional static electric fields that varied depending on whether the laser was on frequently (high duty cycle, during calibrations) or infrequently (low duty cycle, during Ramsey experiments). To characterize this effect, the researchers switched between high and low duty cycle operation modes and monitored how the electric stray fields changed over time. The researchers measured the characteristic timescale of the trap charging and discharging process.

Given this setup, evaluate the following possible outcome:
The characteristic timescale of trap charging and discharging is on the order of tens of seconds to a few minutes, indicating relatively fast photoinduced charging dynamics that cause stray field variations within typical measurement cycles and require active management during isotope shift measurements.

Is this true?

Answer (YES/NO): NO